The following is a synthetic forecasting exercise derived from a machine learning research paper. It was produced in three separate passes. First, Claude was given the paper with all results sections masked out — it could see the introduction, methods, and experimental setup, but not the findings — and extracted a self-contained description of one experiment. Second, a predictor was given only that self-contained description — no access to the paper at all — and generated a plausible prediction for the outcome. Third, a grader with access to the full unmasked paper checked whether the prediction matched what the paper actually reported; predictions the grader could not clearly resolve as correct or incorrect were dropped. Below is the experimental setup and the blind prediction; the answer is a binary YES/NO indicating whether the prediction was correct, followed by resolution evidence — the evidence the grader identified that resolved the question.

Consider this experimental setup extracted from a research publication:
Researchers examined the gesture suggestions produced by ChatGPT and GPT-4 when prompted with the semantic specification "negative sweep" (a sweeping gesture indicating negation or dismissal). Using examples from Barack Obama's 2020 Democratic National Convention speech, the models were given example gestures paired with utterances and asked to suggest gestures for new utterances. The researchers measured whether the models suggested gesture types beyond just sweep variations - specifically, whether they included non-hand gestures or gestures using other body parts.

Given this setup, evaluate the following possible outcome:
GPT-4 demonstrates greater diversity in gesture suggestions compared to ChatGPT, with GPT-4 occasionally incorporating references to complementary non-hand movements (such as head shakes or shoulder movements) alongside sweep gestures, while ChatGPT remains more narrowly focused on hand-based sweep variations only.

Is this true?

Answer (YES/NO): NO